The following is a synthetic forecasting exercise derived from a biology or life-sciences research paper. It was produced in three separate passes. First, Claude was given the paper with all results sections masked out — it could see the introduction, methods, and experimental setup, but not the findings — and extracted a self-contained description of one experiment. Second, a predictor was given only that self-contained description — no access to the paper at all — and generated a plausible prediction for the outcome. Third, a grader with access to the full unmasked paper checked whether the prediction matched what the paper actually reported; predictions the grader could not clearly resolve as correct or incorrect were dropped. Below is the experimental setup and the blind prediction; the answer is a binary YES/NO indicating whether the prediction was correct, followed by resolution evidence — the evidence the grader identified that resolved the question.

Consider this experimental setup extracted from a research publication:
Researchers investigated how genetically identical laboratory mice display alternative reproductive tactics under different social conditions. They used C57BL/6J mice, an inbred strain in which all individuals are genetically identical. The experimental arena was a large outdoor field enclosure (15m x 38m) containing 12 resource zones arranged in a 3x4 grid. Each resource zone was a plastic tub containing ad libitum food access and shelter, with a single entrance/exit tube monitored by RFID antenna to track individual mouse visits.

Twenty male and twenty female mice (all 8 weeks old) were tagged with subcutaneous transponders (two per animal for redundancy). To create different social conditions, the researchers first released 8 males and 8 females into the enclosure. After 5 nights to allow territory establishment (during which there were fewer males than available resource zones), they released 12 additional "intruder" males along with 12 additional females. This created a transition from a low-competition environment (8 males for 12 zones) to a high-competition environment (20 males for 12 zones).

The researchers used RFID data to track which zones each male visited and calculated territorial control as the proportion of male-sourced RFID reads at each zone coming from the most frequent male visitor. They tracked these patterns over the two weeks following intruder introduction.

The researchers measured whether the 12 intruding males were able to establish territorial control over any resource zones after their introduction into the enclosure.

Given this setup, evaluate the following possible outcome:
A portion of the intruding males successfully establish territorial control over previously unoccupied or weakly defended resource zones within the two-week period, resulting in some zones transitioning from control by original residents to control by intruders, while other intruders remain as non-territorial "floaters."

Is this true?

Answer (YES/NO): NO